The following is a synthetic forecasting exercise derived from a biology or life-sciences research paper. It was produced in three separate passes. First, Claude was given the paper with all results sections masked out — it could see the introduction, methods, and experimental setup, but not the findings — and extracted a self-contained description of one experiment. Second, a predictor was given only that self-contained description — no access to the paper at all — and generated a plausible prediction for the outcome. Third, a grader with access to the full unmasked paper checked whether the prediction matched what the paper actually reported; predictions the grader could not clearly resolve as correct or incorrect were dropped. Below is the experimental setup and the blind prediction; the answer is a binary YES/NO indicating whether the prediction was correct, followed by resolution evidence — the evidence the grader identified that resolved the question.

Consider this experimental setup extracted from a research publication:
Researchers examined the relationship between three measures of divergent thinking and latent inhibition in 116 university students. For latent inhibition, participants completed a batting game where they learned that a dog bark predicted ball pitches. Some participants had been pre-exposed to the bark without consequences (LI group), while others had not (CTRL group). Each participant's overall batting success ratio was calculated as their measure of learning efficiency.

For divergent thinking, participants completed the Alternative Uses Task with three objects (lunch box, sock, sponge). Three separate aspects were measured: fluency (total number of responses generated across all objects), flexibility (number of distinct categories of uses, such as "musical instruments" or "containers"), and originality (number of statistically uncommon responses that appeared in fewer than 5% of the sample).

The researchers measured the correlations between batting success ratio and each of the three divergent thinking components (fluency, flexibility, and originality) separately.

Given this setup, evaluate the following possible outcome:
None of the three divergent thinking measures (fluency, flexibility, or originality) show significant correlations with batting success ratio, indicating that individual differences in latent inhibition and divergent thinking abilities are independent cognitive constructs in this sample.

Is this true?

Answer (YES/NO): NO